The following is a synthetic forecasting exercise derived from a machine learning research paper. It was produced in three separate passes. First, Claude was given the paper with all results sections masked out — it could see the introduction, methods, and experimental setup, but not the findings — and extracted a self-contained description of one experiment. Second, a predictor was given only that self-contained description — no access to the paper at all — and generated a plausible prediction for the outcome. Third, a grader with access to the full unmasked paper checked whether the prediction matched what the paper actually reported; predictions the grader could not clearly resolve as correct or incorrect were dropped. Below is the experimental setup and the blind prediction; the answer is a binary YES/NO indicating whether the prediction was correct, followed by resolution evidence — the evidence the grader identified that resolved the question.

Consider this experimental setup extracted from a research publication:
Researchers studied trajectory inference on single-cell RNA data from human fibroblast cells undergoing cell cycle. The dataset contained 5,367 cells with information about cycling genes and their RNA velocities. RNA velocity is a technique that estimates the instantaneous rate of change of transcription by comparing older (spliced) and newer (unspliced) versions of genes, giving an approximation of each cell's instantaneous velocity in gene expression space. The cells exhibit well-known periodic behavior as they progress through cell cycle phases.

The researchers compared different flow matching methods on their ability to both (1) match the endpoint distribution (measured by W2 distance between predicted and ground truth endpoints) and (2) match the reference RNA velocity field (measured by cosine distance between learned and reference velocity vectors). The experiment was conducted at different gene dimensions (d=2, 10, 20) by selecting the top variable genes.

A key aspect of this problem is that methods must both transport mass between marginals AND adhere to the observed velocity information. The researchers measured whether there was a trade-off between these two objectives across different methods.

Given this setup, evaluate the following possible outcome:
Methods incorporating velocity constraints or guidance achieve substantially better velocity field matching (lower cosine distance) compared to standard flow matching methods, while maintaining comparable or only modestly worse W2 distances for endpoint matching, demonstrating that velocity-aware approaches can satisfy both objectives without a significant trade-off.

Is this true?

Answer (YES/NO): NO